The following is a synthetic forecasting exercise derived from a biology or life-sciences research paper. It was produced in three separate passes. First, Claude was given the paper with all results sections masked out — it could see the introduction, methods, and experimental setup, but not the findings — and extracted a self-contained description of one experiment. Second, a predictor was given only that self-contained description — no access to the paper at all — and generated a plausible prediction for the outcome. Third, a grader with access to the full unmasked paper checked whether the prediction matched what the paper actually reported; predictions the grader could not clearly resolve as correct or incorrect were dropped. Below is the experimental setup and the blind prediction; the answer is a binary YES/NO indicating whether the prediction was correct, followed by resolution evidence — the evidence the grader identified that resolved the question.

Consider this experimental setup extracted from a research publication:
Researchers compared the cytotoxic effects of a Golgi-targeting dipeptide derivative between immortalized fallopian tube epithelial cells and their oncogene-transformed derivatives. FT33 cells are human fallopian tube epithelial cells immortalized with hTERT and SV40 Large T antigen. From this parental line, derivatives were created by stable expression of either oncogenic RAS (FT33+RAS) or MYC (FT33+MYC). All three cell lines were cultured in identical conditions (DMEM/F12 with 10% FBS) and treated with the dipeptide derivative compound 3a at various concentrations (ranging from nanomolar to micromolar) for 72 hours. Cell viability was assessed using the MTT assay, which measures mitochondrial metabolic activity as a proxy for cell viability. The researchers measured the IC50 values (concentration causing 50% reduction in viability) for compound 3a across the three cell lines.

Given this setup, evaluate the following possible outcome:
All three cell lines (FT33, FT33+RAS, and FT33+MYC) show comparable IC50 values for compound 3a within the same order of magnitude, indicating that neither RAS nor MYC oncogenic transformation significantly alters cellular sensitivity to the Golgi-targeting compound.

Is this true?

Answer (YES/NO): NO